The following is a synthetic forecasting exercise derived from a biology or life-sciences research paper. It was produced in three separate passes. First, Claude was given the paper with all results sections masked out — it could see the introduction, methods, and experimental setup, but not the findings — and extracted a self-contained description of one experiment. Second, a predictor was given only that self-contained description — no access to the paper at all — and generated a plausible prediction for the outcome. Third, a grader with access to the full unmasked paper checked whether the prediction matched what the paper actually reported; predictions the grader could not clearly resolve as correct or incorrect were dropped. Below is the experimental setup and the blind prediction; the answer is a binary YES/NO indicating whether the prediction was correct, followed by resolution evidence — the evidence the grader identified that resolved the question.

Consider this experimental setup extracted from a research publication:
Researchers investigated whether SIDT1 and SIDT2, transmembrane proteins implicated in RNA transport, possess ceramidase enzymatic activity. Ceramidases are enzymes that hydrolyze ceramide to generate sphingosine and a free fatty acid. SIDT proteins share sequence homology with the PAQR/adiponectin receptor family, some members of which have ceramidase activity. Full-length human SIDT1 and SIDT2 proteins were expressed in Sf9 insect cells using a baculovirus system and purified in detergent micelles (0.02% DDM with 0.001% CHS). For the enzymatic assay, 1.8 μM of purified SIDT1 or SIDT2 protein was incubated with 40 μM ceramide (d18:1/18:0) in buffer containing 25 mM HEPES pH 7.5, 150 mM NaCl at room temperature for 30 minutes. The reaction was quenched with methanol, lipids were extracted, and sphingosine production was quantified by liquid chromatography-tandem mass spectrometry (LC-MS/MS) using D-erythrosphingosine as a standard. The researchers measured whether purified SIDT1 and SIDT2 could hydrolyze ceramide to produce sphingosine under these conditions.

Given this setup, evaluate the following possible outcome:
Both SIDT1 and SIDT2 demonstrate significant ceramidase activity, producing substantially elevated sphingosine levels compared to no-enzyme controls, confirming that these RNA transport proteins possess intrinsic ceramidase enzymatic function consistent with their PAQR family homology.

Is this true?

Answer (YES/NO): YES